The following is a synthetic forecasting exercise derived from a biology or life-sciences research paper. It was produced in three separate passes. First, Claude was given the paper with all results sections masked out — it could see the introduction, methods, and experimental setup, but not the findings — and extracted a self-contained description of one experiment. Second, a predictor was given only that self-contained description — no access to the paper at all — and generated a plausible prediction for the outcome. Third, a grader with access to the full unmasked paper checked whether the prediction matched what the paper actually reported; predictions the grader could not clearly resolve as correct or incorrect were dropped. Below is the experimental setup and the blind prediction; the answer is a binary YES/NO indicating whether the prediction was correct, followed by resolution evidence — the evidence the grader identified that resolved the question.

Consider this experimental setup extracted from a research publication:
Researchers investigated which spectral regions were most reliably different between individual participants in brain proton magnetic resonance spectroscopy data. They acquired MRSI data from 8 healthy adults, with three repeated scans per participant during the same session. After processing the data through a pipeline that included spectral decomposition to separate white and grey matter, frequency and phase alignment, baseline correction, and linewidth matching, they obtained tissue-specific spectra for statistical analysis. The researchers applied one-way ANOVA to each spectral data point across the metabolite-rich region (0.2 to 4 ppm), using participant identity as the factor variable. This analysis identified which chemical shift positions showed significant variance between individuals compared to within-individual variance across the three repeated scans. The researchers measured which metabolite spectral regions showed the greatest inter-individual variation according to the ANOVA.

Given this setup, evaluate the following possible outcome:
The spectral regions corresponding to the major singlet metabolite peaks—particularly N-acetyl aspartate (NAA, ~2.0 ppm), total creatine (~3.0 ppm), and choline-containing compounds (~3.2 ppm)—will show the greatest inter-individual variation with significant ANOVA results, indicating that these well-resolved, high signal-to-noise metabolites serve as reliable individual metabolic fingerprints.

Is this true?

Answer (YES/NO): NO